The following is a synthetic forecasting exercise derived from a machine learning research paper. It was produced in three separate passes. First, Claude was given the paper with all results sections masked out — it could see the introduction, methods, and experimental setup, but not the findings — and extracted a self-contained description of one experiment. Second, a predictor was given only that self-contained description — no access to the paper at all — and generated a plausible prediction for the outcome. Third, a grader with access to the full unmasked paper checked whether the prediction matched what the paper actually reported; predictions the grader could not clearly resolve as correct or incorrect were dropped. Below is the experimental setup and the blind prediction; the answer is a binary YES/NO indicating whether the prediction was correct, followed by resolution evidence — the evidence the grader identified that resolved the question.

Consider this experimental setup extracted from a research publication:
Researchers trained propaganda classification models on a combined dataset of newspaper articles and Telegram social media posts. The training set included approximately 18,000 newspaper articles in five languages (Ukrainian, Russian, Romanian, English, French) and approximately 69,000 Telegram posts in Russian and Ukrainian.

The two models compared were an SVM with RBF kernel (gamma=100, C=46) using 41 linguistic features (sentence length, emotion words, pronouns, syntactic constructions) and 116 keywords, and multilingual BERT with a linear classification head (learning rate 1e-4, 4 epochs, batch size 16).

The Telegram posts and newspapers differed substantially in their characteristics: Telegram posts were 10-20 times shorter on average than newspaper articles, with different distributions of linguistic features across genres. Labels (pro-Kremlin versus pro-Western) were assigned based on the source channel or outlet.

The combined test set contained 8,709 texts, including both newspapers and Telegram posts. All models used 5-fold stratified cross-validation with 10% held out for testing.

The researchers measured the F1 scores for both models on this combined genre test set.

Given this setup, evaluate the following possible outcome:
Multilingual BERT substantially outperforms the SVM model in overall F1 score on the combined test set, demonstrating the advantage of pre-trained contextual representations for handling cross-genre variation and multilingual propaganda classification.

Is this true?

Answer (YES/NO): NO